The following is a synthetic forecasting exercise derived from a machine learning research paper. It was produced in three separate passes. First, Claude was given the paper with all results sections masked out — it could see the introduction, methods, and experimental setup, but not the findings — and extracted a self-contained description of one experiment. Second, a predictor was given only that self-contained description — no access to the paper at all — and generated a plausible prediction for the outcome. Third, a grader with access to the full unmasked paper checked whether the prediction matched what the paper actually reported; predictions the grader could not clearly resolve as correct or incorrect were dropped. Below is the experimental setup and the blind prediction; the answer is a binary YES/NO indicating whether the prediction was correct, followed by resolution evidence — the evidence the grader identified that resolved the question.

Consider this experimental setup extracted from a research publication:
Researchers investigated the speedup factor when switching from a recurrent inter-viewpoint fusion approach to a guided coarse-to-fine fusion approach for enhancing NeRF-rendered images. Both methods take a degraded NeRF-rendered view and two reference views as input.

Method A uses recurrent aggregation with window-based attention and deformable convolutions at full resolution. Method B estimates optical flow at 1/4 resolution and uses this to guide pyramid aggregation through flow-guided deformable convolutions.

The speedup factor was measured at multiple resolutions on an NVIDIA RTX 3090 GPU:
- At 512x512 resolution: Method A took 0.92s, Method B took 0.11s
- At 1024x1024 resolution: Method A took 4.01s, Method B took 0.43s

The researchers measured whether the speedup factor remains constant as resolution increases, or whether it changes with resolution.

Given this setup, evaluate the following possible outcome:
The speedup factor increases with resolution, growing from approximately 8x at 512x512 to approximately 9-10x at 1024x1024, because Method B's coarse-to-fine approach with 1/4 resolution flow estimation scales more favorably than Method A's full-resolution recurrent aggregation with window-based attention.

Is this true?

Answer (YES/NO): YES